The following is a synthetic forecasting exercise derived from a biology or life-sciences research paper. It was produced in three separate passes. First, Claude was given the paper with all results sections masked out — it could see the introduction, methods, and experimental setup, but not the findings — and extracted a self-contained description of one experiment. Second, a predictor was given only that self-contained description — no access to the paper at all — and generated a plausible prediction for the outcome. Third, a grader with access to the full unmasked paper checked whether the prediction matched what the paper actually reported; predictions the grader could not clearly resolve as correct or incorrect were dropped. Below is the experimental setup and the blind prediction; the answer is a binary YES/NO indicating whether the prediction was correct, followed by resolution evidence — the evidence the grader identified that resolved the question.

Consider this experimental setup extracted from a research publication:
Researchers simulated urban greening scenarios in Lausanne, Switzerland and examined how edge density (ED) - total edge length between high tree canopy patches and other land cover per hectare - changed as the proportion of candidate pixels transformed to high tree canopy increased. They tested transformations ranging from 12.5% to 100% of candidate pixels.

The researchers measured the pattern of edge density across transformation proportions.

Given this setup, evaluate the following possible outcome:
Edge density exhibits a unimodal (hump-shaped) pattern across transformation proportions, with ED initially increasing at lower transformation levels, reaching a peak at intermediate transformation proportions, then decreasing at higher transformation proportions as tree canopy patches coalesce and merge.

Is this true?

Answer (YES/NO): YES